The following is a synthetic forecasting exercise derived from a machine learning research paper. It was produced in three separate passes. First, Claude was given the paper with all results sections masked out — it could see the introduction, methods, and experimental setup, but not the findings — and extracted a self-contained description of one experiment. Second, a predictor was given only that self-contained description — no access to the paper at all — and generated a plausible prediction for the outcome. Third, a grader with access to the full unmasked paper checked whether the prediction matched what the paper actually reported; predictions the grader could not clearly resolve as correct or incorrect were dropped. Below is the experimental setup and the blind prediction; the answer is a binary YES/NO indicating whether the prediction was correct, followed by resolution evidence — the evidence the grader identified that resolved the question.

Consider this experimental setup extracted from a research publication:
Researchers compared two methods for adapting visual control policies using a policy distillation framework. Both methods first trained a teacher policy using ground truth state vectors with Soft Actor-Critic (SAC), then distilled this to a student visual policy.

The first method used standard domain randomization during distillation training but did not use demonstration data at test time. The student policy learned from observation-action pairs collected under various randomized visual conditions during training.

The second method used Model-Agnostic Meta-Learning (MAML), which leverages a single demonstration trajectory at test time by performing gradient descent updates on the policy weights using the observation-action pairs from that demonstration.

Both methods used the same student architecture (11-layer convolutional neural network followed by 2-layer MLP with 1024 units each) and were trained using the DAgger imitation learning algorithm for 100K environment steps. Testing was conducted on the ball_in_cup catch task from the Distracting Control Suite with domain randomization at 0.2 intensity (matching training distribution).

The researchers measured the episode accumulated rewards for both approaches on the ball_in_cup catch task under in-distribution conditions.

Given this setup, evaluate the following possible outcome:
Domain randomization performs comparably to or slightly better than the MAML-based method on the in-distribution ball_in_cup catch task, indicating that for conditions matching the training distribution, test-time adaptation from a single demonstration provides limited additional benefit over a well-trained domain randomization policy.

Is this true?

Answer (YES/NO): NO